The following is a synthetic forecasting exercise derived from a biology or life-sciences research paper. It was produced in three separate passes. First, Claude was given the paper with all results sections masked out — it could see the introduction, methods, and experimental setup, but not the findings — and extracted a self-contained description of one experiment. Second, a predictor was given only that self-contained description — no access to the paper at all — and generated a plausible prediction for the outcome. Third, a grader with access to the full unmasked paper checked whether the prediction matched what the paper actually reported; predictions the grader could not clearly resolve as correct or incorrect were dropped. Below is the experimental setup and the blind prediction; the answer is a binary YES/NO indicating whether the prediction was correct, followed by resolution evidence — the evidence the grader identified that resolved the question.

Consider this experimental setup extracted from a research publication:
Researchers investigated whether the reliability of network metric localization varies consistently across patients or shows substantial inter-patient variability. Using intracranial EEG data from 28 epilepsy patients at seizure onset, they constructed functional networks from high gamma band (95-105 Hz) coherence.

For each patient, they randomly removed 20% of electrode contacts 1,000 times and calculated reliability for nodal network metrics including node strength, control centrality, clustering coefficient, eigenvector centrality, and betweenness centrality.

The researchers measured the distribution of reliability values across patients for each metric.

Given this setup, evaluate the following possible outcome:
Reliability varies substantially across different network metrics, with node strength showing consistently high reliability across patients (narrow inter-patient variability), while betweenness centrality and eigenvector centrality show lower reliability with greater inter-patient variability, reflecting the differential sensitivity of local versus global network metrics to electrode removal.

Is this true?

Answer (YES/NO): NO